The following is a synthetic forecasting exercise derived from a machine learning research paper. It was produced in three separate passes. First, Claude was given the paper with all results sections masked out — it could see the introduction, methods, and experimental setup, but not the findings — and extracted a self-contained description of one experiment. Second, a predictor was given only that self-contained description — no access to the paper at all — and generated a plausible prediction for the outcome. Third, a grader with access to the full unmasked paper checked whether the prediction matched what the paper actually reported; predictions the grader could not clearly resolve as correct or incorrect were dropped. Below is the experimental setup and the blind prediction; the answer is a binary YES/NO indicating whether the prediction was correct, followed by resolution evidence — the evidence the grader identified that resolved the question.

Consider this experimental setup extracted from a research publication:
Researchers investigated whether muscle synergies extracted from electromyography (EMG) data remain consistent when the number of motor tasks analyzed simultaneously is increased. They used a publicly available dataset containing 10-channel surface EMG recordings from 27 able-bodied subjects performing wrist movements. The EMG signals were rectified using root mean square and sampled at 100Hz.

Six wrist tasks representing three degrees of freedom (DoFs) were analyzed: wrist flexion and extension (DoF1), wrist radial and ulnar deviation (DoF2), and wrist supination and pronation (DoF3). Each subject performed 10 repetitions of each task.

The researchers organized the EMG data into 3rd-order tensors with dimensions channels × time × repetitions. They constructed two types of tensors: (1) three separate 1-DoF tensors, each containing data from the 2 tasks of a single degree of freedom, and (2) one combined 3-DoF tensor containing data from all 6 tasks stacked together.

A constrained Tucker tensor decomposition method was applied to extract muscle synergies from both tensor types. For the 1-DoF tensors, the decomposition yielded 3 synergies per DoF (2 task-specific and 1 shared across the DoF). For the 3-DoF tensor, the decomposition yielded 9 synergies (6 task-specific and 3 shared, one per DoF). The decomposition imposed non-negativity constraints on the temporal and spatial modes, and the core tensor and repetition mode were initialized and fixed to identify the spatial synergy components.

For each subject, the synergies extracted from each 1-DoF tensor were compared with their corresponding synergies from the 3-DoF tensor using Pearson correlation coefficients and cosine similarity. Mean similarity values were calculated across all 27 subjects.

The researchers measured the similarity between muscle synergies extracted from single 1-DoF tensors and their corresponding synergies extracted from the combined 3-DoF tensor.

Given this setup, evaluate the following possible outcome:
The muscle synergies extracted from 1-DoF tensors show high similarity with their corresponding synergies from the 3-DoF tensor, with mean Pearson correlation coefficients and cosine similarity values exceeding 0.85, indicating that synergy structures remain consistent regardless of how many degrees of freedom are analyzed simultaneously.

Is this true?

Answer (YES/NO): NO